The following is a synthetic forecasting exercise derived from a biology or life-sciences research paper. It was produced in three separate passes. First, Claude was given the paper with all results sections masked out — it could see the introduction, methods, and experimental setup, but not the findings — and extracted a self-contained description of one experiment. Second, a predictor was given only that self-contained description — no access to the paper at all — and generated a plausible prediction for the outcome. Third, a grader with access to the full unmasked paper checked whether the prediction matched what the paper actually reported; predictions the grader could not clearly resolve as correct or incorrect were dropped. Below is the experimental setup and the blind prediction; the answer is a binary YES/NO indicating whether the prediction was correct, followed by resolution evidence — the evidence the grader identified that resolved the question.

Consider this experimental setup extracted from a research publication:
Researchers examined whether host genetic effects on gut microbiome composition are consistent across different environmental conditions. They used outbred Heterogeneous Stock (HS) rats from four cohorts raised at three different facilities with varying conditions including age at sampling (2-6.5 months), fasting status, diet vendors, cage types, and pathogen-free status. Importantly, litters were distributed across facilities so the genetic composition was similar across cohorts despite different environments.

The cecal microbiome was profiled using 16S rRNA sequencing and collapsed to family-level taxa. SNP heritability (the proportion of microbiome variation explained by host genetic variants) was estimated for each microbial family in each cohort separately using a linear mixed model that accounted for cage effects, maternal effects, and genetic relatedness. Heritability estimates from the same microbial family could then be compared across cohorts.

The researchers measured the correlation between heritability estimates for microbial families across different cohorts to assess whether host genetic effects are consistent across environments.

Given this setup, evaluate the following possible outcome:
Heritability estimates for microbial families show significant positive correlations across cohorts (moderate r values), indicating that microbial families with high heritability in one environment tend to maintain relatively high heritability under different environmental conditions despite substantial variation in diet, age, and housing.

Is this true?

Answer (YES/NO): YES